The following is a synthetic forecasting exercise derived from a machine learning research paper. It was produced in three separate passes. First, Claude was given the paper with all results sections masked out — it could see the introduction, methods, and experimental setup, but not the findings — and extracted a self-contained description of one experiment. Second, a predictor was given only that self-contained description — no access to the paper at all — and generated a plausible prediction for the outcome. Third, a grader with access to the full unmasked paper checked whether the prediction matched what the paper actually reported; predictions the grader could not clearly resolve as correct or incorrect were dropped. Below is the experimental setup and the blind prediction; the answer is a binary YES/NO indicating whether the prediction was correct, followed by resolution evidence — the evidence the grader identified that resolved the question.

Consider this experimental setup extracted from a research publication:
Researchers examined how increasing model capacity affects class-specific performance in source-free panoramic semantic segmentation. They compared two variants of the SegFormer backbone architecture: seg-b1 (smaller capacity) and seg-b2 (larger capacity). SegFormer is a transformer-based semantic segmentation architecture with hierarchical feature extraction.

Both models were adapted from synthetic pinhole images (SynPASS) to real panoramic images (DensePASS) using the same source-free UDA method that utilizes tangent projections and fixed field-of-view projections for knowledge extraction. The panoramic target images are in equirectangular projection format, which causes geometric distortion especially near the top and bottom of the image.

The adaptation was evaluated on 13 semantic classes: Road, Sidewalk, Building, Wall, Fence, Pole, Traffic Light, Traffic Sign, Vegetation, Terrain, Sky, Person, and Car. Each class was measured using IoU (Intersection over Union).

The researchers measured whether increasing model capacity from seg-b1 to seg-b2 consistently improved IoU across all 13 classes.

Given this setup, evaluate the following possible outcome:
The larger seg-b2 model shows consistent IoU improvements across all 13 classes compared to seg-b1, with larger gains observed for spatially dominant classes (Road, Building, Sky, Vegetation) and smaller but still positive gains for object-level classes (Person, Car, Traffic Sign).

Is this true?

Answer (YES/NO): NO